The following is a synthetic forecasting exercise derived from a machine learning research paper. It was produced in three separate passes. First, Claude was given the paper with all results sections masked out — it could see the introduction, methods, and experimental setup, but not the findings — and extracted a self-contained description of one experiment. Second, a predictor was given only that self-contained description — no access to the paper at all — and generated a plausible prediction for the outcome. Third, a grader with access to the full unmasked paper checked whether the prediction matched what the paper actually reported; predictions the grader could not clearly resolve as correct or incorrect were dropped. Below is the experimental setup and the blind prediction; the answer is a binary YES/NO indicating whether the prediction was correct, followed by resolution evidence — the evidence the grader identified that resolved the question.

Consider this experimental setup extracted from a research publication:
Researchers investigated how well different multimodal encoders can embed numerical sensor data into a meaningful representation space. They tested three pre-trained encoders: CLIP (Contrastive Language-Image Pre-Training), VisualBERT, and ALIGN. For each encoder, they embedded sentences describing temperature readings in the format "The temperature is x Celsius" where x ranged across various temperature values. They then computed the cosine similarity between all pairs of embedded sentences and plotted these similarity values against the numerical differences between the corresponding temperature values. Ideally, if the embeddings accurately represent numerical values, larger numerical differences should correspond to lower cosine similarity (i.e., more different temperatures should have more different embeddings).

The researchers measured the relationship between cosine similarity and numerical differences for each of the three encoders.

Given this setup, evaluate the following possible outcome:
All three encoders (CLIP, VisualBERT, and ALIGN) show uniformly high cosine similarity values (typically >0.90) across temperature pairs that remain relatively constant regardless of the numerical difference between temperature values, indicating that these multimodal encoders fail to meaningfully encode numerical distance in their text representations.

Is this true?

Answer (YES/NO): NO